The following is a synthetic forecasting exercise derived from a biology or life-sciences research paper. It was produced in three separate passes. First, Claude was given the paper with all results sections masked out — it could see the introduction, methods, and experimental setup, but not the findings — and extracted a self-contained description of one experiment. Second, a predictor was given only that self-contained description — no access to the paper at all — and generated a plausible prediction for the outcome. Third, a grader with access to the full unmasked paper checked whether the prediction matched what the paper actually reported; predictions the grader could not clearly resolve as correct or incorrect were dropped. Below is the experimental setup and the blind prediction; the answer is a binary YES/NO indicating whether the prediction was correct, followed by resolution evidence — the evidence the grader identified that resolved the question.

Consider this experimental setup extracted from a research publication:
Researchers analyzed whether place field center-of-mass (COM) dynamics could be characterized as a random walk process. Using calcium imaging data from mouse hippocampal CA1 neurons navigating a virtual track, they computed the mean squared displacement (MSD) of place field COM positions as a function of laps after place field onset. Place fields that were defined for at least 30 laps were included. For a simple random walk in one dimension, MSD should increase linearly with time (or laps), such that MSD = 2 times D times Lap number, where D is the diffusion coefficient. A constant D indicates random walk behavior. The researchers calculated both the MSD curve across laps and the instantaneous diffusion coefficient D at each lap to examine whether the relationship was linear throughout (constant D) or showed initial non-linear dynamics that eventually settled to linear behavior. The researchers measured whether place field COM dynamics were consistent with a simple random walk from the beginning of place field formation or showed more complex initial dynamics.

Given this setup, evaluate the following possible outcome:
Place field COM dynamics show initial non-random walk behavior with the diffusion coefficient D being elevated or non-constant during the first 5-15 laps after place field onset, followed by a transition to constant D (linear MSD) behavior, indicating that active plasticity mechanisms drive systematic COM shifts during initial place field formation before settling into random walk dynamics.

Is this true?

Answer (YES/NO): NO